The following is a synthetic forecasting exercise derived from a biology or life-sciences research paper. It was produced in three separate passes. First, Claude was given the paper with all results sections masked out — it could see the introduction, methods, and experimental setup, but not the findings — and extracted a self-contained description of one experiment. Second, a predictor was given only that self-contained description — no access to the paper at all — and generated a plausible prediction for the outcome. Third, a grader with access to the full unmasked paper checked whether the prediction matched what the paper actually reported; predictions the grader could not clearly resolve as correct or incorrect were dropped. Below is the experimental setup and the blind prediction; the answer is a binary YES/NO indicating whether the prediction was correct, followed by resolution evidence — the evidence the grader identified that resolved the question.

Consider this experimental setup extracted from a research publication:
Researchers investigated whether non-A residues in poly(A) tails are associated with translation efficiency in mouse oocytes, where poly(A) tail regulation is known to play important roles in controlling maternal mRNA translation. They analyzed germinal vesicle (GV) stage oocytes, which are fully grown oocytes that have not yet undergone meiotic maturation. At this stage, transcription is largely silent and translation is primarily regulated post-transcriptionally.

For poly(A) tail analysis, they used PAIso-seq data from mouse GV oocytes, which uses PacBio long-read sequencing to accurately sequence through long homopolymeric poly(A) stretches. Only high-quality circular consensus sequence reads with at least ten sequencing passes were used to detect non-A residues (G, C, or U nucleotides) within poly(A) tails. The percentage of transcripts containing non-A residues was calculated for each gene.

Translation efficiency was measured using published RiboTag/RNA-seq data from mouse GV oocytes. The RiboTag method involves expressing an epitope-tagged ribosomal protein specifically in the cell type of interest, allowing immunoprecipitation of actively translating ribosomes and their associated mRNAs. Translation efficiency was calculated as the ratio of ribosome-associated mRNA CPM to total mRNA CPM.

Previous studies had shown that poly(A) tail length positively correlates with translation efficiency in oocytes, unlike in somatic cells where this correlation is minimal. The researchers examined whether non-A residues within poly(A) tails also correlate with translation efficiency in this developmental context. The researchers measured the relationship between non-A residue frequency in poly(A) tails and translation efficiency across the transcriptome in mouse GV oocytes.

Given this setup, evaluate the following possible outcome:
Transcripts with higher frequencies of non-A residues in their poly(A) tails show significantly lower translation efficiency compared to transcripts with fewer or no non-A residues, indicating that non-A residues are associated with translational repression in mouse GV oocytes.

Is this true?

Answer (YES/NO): NO